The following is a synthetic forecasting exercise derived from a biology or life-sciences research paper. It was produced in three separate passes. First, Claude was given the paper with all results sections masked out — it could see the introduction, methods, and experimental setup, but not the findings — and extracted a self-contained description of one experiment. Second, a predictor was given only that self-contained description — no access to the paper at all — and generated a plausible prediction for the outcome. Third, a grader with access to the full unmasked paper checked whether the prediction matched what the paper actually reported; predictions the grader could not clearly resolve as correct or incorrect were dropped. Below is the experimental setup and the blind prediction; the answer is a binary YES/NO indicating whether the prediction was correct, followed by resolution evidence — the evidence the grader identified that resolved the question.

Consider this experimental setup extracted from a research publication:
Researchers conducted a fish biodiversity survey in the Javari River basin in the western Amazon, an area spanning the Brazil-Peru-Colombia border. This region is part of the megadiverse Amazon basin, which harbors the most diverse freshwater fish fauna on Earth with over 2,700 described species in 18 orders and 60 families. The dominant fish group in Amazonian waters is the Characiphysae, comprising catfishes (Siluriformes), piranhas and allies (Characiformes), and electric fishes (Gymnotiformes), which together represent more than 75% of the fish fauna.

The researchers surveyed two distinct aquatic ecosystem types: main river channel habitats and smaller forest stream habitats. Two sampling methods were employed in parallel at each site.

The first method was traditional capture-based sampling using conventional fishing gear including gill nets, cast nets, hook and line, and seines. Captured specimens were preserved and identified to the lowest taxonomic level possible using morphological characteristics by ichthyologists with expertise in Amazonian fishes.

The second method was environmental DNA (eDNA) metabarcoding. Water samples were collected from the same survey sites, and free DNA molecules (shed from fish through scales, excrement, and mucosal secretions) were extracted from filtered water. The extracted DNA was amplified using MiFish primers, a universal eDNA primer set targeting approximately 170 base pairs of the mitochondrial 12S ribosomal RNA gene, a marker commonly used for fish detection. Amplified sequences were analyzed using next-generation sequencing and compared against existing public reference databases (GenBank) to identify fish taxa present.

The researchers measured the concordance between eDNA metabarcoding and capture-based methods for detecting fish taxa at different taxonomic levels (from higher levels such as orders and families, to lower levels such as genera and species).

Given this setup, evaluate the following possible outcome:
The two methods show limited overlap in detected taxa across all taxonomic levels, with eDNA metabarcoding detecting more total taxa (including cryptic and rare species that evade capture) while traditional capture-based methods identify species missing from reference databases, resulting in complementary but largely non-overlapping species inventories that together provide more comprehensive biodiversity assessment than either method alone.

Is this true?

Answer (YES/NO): NO